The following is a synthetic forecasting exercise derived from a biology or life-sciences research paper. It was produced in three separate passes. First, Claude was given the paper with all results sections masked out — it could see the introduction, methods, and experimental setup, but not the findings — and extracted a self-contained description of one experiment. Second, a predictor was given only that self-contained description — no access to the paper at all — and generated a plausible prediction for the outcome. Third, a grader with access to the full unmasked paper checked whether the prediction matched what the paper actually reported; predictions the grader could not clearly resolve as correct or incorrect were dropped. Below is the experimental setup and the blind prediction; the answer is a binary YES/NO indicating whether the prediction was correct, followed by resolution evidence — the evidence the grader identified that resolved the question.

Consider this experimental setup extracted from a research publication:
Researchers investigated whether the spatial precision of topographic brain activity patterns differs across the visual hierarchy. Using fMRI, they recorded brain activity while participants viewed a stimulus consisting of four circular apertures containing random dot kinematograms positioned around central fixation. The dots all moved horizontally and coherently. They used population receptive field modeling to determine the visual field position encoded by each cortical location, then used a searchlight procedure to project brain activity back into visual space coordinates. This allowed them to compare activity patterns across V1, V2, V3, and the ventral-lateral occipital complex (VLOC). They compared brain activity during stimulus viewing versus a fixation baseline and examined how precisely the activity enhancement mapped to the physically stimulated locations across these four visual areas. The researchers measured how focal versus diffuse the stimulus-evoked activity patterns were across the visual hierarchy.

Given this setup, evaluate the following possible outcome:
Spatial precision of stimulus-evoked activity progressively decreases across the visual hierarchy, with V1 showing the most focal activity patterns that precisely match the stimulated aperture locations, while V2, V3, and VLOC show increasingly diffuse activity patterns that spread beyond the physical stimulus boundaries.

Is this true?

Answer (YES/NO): YES